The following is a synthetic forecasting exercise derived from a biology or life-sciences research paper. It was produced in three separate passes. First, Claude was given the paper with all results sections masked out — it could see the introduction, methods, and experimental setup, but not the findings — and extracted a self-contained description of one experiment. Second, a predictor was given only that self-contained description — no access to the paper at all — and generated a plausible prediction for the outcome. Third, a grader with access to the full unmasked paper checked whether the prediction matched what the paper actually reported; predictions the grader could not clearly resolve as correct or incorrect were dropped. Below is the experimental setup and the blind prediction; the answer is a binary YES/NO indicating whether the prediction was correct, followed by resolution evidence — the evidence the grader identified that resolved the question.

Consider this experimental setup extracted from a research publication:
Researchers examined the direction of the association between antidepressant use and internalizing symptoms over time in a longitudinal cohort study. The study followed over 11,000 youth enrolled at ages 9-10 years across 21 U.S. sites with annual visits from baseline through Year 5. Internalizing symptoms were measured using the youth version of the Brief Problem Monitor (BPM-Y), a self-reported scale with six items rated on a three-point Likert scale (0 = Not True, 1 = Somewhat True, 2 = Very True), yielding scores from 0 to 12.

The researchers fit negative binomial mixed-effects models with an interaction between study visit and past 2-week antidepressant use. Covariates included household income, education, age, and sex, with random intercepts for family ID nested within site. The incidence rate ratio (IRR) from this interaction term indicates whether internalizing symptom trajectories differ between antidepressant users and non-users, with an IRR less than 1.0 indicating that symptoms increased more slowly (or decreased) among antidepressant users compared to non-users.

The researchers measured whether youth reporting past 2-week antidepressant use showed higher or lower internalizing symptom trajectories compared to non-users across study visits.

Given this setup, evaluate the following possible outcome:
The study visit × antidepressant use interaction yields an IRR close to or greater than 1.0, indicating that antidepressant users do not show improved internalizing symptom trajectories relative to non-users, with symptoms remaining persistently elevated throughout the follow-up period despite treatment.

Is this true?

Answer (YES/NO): NO